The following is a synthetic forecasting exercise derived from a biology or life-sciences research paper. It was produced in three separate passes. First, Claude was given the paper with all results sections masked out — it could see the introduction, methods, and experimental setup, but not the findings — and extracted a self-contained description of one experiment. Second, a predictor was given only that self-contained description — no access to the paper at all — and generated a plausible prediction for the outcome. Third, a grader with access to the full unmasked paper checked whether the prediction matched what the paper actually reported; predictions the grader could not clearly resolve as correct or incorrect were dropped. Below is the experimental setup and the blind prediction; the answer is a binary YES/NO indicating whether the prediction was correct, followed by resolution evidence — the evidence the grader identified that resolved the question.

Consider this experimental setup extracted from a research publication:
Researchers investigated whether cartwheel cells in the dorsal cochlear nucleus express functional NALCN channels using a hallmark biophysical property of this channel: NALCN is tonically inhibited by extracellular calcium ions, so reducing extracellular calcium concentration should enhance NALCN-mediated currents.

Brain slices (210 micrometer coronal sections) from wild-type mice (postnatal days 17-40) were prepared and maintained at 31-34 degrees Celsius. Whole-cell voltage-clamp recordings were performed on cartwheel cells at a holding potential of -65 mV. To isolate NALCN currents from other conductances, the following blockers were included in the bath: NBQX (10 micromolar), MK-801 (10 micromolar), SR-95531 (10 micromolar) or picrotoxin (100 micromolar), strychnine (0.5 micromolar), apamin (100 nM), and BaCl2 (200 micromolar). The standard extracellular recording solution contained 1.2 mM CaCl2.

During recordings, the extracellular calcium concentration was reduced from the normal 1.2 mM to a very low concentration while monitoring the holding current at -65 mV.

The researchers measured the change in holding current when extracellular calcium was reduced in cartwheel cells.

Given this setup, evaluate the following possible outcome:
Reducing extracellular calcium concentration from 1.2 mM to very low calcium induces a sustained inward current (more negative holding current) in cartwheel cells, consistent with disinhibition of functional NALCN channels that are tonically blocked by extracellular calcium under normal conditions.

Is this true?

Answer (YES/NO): YES